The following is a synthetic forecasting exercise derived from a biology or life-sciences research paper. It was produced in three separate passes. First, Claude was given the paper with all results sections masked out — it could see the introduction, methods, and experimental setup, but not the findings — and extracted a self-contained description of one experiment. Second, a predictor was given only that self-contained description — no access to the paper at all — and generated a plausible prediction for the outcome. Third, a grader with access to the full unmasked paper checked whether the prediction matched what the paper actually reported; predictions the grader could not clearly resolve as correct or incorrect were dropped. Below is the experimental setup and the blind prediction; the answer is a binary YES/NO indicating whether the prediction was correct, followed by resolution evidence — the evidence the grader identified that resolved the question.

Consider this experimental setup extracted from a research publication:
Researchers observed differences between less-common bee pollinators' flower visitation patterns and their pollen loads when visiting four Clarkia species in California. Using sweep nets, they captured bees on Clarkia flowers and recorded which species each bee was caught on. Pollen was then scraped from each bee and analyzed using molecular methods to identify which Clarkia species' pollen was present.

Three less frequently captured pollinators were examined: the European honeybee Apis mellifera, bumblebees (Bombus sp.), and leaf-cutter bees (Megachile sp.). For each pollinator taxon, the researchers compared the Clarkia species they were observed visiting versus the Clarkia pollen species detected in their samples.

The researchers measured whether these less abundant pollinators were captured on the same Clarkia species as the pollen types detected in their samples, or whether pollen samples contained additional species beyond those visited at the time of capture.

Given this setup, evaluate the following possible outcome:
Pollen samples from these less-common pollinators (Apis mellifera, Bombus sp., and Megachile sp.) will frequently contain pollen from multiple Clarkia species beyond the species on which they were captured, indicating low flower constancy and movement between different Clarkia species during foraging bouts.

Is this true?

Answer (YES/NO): YES